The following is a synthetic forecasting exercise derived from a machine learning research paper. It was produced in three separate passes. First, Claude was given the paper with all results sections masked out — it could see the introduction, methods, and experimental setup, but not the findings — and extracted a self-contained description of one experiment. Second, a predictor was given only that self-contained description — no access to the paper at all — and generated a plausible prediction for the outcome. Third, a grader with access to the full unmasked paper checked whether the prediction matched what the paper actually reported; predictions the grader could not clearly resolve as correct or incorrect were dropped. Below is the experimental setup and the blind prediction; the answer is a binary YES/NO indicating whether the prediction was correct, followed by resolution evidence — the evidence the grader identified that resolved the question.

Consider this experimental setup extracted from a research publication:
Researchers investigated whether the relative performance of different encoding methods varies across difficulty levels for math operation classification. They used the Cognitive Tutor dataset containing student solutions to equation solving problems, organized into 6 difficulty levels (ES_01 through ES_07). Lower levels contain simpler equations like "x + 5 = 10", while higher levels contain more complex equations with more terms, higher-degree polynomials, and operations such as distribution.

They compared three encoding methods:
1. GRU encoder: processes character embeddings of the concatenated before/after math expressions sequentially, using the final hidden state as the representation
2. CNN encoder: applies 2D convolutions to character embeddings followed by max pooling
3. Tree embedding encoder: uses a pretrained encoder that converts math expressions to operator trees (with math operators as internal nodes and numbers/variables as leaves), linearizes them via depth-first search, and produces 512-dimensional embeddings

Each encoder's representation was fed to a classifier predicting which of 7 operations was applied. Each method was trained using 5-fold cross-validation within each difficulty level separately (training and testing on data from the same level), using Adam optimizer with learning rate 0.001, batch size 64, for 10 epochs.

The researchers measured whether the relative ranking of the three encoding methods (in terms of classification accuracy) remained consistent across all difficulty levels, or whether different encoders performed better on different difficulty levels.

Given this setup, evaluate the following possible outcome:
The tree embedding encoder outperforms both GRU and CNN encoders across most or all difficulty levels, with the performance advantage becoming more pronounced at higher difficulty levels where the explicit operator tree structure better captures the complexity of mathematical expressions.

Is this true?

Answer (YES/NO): NO